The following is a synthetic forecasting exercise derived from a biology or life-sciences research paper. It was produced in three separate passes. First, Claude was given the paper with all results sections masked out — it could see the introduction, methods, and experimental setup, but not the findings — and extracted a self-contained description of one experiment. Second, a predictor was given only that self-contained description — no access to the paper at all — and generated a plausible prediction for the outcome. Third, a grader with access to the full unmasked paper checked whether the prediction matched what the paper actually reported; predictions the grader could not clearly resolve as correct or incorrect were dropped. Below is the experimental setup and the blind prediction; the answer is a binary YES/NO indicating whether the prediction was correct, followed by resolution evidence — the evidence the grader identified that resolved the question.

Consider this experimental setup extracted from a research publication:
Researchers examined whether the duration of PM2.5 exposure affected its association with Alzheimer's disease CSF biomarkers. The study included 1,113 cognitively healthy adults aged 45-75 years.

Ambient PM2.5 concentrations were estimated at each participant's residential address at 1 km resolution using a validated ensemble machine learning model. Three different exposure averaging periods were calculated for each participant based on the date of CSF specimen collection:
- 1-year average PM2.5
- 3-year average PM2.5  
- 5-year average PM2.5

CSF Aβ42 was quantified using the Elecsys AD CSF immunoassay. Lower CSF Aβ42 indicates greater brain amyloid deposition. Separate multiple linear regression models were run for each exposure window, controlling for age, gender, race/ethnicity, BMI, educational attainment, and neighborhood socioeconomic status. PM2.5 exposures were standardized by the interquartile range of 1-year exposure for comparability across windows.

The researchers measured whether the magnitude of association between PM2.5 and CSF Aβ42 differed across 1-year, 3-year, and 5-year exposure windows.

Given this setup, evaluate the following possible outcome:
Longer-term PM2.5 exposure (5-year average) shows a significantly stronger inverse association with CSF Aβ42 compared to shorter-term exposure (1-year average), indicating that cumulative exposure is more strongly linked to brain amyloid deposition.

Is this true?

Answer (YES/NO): NO